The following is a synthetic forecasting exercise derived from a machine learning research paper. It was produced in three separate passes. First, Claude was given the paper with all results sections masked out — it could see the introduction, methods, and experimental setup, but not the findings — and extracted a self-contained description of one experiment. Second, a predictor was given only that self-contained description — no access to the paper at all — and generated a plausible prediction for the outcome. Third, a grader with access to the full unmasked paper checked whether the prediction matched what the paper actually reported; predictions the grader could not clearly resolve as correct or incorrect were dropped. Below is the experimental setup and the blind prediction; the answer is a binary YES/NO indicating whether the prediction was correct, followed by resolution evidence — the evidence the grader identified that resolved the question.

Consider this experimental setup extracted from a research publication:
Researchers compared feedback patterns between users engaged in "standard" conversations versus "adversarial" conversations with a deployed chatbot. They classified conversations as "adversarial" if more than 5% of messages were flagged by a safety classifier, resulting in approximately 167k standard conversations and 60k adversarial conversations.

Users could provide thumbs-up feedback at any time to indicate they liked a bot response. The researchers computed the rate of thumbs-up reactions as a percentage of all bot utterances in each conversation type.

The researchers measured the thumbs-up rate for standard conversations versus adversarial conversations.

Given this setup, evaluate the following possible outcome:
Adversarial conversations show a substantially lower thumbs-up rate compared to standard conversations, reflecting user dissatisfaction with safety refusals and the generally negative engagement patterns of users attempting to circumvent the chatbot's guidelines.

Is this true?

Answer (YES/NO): YES